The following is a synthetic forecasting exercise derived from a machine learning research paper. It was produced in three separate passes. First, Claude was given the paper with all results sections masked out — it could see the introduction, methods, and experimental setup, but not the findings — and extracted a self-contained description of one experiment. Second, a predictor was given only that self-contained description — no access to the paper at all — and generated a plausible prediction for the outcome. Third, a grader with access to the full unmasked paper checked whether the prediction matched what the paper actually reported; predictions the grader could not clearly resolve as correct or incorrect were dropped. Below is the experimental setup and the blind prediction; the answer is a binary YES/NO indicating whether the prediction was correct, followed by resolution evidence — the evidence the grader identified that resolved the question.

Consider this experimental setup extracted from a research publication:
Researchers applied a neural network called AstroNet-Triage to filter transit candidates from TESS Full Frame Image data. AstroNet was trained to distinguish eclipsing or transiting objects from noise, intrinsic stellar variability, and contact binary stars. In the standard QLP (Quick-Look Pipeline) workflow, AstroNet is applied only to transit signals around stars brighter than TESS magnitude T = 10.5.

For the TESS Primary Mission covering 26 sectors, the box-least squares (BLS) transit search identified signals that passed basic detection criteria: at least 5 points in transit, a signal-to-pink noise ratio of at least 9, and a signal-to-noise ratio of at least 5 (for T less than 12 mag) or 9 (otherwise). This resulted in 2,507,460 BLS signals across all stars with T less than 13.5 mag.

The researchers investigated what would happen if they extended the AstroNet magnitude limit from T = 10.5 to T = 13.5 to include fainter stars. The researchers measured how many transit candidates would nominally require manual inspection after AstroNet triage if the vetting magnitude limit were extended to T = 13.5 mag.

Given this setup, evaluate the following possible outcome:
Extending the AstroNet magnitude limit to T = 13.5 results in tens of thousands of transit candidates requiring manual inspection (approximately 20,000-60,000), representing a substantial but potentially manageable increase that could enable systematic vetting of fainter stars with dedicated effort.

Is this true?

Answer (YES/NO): NO